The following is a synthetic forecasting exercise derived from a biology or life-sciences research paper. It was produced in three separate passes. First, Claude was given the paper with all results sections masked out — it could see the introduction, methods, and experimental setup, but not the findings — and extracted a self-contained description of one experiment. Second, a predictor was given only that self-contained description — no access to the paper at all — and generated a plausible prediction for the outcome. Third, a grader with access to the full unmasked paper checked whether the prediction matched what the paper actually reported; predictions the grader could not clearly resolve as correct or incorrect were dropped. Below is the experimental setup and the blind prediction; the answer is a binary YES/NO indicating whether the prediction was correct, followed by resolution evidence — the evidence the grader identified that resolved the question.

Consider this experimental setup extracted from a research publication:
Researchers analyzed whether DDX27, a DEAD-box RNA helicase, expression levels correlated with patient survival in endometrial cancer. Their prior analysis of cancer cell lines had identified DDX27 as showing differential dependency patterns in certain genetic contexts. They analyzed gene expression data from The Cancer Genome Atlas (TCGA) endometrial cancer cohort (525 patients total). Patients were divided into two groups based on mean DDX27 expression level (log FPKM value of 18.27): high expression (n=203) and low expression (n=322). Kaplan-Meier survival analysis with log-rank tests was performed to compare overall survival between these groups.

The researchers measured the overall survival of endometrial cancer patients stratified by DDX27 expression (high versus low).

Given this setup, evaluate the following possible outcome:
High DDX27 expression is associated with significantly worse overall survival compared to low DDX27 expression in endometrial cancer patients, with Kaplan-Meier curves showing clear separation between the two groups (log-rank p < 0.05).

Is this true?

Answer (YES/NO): YES